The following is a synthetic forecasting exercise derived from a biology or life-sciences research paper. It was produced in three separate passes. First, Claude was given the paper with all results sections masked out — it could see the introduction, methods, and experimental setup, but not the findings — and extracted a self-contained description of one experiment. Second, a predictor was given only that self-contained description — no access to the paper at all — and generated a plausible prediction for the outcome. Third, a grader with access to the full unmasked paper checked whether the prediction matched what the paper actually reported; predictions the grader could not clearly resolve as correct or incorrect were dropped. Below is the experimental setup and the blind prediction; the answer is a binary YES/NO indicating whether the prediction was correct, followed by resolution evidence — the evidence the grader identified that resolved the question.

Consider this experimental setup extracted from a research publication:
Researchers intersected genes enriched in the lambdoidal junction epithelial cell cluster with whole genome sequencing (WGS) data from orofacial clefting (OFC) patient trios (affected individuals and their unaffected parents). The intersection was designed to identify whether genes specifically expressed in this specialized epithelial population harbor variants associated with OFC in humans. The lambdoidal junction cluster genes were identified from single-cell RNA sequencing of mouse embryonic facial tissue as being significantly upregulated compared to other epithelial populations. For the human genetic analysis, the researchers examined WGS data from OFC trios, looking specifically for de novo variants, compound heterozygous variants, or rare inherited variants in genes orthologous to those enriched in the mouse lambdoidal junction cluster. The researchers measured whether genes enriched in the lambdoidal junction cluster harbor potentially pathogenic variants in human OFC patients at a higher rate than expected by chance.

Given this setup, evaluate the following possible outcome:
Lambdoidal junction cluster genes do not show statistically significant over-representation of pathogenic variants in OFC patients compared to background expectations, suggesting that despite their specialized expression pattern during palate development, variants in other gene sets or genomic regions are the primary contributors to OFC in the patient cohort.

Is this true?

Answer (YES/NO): NO